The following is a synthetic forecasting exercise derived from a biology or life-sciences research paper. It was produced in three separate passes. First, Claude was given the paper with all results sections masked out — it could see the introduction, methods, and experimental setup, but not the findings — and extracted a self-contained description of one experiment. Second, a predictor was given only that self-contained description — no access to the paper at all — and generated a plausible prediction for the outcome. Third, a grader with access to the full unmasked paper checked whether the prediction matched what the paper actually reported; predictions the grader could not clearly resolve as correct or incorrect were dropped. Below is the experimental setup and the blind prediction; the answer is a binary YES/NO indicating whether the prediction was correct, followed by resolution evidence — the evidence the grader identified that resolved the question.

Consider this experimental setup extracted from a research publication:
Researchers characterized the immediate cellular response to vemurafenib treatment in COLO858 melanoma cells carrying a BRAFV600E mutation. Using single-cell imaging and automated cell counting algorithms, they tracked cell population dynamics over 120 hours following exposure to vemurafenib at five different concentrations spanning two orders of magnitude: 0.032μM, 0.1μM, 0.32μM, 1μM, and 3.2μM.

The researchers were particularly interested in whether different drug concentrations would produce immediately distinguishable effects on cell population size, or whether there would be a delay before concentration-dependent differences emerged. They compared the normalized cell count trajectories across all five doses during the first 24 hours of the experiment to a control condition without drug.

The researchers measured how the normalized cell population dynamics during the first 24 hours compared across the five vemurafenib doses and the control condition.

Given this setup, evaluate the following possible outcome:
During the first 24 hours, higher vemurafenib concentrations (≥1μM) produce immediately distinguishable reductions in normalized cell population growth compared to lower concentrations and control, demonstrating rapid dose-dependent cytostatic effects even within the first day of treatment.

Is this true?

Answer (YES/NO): NO